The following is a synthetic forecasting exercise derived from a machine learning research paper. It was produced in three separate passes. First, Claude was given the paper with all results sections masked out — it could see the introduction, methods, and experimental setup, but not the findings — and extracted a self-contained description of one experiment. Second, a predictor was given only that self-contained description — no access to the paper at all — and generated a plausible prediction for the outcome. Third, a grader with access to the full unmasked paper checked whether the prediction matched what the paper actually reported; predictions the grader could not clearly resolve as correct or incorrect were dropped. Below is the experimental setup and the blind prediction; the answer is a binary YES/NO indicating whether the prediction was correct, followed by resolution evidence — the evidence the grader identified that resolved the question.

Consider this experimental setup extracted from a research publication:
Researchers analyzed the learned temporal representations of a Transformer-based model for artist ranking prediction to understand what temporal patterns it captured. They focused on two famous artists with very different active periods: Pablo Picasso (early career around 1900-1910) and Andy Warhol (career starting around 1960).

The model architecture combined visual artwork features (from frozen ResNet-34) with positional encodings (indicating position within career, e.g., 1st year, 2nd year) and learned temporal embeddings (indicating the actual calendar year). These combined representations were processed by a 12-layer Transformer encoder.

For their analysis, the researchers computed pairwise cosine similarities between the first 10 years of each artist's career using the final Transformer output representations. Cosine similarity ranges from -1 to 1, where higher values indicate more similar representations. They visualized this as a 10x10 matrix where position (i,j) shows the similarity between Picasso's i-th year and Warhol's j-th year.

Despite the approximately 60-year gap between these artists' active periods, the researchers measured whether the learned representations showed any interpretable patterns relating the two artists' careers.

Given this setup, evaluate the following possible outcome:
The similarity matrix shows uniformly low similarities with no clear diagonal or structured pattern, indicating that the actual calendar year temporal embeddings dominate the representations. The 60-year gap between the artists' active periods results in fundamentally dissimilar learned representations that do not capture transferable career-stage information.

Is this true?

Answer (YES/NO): NO